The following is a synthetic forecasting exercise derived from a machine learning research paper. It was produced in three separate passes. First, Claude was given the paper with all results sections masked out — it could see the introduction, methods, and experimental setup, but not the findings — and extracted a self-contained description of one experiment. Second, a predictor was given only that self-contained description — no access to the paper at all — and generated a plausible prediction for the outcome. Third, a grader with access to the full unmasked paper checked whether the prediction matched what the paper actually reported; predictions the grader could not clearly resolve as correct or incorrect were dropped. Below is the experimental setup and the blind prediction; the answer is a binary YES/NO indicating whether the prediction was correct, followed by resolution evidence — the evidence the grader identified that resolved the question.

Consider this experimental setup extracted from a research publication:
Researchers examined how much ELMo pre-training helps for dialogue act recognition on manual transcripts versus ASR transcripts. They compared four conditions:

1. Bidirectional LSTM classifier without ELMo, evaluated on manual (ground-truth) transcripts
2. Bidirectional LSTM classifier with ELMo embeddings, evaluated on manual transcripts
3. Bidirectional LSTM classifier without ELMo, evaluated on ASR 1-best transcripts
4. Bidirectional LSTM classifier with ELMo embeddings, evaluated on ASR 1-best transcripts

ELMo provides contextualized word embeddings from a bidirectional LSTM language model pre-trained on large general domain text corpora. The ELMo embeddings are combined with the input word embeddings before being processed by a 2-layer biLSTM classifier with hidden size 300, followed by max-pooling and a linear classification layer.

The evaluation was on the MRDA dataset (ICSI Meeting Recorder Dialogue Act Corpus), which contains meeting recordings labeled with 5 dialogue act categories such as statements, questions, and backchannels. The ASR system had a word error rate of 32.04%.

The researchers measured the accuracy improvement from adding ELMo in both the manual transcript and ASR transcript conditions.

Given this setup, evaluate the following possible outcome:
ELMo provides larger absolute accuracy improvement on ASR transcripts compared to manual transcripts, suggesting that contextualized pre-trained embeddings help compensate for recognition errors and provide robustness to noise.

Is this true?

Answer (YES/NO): NO